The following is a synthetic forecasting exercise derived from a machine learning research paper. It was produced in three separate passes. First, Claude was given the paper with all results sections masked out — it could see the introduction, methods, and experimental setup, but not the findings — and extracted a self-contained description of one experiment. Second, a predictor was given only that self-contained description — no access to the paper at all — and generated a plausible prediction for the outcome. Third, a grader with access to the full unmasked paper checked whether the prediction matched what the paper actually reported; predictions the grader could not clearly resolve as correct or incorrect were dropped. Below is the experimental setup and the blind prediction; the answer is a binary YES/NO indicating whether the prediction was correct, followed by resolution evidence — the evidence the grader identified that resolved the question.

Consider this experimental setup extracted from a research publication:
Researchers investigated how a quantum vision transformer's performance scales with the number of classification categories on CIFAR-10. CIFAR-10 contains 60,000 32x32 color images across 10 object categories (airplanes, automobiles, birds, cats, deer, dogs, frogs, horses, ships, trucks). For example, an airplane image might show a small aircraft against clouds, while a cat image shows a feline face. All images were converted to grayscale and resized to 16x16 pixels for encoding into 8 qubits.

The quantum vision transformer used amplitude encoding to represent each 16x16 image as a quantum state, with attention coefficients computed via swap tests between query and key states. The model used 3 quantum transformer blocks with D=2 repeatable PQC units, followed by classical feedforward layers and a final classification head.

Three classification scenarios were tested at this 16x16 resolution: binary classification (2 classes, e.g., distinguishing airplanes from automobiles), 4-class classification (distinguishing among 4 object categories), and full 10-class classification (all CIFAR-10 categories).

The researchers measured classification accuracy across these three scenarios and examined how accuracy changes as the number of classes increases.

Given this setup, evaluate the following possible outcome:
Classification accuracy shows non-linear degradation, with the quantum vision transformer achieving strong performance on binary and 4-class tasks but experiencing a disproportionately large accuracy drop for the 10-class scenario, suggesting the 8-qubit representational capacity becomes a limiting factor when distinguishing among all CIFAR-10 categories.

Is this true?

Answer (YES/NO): NO